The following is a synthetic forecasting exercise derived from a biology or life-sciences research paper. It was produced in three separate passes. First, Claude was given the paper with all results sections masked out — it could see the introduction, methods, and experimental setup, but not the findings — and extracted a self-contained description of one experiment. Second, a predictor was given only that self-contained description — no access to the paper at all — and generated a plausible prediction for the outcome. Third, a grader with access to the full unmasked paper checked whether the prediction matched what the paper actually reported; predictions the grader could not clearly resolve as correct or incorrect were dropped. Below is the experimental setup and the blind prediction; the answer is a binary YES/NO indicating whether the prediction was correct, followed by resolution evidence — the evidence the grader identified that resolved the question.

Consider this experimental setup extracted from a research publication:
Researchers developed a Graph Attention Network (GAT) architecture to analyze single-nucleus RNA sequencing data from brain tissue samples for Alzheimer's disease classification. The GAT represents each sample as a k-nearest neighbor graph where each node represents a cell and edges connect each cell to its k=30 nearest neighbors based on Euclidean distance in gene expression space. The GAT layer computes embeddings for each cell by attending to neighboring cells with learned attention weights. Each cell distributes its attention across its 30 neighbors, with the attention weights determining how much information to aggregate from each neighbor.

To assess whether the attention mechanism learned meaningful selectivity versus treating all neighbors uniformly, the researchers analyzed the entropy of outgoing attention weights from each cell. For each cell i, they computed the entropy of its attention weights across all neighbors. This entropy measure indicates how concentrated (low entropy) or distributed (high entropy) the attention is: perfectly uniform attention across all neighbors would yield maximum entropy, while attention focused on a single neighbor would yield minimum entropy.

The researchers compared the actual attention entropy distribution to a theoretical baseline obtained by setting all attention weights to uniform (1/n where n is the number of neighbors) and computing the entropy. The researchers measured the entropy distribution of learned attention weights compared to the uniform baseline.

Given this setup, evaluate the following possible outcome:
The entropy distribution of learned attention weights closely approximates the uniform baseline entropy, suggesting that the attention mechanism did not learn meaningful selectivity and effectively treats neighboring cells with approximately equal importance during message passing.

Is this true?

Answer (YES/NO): YES